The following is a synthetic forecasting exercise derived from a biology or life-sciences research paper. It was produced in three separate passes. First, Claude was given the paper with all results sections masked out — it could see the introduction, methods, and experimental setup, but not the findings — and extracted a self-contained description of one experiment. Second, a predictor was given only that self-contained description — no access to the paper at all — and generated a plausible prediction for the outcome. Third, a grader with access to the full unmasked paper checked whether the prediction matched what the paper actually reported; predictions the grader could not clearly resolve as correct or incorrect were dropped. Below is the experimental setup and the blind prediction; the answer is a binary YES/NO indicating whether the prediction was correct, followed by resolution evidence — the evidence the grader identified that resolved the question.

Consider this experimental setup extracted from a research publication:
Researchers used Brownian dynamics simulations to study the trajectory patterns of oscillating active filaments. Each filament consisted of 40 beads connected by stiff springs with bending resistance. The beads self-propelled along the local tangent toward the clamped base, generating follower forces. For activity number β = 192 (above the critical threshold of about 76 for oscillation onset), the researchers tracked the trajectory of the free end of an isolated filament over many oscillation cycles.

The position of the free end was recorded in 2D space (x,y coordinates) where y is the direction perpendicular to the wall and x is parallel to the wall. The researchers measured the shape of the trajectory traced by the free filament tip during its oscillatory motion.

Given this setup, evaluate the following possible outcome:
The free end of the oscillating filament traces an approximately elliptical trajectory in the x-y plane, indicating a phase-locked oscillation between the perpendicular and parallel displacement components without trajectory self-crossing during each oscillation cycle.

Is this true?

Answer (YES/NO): NO